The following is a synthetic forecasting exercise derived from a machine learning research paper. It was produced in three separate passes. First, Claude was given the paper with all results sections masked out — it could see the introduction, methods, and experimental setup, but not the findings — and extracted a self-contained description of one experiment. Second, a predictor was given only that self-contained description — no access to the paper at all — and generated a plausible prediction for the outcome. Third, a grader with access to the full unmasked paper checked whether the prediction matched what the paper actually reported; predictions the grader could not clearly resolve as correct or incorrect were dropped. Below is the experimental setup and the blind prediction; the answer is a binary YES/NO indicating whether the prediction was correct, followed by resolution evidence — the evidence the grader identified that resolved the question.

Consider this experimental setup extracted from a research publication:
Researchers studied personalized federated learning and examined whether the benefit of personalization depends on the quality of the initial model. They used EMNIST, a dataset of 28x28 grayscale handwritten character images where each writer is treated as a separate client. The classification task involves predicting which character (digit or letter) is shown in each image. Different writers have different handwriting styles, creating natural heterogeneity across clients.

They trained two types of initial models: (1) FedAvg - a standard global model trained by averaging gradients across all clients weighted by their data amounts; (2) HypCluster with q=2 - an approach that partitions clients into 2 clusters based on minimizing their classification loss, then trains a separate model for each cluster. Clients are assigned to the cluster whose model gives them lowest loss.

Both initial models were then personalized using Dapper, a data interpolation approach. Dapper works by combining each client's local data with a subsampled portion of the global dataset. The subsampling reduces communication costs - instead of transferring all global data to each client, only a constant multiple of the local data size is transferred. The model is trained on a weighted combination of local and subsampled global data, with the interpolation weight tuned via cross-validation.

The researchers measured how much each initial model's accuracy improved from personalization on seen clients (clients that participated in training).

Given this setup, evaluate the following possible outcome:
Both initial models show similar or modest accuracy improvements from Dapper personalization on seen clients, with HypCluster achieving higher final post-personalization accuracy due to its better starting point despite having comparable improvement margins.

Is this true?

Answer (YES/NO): NO